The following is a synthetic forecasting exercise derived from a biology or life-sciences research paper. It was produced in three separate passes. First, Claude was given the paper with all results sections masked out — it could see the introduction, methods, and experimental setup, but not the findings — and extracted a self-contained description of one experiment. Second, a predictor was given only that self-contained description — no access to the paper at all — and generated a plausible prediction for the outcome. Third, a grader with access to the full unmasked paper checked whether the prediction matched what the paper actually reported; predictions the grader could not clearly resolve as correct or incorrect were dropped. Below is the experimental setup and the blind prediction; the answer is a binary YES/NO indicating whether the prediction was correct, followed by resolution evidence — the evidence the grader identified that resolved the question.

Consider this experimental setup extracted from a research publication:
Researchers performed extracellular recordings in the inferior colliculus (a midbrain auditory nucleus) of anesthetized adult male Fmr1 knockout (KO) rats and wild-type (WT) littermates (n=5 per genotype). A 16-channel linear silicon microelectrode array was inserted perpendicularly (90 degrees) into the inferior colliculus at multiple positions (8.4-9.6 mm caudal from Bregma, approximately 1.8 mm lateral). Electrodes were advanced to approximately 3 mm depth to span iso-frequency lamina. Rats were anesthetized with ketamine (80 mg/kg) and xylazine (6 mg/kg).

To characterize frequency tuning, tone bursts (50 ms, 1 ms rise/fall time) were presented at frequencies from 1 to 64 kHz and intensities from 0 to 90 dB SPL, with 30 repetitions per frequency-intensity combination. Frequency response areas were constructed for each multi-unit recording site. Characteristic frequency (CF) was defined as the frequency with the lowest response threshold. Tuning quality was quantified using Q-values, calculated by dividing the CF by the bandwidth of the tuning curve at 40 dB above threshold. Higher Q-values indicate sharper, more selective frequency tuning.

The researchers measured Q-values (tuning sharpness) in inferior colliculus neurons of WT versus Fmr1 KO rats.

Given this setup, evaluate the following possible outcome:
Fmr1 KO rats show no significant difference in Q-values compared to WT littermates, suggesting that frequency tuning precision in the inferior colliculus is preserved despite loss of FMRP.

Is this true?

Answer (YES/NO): YES